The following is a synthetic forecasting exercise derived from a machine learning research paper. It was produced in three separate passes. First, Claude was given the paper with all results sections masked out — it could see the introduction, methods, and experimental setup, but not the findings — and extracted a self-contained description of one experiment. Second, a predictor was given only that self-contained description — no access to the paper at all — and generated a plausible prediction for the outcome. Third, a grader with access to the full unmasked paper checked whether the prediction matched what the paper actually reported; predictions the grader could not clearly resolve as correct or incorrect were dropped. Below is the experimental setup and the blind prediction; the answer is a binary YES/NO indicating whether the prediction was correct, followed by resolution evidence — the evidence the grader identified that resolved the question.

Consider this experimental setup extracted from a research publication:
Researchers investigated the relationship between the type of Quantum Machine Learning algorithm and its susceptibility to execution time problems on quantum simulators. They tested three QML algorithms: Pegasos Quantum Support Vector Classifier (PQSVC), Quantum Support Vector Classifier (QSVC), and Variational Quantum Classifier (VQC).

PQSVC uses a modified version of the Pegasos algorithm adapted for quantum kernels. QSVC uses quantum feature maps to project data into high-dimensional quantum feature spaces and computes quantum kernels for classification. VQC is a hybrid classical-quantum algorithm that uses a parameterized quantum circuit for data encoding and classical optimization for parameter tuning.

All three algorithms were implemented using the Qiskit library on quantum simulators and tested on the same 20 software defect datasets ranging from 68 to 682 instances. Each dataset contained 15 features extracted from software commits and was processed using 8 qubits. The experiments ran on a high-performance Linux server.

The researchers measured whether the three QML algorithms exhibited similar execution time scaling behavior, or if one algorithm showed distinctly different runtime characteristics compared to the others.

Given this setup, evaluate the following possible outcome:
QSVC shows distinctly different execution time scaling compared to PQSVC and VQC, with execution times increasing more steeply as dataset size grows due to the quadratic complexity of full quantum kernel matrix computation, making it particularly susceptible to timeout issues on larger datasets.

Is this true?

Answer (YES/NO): YES